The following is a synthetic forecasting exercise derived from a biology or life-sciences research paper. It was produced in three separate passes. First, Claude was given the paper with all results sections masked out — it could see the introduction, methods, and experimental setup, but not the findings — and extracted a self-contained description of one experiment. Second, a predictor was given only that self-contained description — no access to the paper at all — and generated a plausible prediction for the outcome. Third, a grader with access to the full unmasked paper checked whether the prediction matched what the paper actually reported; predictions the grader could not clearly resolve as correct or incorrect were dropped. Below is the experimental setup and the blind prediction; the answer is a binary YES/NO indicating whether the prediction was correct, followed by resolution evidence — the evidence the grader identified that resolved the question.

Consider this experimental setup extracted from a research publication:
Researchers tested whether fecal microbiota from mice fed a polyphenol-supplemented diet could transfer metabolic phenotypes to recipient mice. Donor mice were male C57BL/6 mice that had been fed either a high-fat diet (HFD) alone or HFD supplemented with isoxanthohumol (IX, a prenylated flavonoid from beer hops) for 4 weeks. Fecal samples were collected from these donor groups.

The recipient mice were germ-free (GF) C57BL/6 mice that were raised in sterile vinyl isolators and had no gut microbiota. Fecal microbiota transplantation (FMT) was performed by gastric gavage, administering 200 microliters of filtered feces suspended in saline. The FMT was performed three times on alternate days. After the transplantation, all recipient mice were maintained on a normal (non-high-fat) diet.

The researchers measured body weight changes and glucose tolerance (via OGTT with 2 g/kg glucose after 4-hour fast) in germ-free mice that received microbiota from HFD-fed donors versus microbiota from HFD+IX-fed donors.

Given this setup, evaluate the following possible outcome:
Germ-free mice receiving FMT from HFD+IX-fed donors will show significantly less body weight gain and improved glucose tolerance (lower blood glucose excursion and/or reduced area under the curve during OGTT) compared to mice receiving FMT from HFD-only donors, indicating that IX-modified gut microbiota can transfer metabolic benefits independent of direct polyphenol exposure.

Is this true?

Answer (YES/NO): NO